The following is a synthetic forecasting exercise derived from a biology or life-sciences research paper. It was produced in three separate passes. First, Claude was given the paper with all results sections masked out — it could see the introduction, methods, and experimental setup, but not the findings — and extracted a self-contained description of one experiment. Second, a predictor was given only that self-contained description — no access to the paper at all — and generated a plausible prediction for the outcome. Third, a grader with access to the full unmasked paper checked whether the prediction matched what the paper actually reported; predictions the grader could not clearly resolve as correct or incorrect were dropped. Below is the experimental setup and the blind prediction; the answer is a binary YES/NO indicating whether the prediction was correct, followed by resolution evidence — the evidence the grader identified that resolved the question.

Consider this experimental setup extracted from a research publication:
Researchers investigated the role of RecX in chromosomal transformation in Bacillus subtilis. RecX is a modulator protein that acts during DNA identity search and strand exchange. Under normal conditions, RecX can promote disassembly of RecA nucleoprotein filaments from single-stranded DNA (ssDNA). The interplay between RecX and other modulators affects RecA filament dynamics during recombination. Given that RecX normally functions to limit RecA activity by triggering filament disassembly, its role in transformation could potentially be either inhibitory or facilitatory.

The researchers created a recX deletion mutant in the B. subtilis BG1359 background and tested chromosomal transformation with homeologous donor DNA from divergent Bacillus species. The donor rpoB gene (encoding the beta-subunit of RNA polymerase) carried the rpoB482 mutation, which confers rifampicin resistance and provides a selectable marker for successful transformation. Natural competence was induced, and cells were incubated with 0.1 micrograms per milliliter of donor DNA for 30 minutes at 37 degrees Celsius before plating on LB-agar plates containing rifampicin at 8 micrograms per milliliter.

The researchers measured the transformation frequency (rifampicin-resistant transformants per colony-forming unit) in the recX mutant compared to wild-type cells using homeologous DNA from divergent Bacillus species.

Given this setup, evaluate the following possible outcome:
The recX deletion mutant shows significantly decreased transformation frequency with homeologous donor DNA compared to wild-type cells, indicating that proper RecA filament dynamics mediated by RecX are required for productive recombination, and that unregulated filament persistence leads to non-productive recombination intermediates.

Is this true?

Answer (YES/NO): YES